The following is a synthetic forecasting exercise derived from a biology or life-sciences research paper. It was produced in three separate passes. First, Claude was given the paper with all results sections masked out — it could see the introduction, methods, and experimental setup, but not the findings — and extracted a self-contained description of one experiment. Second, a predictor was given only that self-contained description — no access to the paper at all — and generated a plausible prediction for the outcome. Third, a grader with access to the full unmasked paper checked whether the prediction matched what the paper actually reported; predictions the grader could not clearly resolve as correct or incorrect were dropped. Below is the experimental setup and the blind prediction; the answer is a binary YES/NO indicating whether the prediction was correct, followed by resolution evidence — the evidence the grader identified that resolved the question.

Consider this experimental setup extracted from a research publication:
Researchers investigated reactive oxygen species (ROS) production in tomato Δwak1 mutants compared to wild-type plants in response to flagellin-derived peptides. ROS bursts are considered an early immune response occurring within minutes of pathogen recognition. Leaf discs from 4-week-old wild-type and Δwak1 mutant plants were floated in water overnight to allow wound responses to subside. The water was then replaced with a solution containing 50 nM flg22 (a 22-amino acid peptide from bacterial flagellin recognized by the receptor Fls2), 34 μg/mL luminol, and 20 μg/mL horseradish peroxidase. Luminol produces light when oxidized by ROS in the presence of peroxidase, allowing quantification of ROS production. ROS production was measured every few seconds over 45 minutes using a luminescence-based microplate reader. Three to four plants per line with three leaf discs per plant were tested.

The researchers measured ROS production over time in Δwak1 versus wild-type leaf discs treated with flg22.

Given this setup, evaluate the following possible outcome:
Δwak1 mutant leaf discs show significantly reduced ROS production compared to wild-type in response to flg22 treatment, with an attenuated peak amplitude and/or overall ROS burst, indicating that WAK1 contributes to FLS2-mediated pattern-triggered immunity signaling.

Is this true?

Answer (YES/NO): NO